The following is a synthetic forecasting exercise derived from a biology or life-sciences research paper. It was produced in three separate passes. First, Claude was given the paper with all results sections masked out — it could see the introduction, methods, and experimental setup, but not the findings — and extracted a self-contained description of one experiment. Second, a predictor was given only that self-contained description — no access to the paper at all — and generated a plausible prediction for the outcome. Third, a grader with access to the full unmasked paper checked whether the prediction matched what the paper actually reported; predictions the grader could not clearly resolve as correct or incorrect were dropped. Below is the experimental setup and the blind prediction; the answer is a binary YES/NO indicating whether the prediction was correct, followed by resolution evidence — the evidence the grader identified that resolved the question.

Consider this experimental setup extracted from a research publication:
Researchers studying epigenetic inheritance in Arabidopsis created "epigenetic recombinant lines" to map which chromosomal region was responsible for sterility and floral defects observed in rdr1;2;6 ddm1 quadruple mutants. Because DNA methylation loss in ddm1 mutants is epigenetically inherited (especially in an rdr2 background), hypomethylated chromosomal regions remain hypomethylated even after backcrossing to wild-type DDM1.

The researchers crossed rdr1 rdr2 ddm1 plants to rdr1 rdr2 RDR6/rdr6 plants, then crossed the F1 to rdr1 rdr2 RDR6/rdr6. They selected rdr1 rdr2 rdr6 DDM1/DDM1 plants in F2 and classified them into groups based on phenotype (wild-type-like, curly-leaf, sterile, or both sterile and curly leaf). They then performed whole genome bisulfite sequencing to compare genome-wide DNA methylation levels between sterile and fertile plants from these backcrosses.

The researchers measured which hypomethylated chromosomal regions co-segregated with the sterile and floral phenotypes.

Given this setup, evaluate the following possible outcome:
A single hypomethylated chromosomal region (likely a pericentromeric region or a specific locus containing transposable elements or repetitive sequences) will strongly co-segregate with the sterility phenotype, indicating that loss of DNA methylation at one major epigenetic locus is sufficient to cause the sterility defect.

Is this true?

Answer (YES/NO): YES